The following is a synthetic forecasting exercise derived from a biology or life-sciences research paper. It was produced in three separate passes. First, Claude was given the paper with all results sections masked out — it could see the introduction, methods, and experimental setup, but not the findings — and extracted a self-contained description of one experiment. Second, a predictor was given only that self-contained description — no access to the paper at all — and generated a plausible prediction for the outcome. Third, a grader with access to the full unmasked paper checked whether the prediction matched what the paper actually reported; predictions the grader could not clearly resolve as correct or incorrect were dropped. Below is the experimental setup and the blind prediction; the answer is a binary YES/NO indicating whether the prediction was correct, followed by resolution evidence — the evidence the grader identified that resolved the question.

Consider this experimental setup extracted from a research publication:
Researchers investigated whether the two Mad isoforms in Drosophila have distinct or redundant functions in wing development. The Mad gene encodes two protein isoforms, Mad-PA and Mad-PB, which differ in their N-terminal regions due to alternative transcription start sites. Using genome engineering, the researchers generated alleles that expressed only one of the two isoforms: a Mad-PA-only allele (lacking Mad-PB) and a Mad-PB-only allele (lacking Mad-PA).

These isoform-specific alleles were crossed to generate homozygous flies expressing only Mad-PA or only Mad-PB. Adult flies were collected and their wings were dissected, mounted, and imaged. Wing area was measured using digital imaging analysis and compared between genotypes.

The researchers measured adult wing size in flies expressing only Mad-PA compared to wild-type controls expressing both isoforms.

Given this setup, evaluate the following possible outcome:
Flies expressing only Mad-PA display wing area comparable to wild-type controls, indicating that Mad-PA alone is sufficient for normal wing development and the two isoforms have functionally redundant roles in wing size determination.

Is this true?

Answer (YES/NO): NO